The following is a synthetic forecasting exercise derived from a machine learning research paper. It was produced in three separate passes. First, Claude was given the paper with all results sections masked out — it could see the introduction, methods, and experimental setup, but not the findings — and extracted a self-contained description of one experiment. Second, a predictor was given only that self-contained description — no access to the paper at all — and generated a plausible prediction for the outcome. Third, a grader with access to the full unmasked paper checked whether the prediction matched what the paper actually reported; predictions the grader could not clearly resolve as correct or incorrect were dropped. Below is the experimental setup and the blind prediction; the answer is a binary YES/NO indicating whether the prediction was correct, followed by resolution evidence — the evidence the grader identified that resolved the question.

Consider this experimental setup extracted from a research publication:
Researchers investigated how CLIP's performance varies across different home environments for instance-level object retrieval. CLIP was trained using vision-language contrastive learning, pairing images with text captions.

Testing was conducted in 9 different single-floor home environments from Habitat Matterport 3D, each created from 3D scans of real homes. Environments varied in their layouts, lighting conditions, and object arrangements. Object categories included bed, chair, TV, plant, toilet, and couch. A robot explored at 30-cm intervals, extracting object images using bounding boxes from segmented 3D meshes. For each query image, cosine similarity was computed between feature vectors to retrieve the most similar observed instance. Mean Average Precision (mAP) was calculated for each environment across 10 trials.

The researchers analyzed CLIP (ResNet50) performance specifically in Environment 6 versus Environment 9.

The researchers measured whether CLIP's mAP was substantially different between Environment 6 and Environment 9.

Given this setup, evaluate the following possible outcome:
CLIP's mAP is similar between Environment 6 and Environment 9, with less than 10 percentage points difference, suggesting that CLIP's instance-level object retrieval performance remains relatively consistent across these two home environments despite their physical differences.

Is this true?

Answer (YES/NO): NO